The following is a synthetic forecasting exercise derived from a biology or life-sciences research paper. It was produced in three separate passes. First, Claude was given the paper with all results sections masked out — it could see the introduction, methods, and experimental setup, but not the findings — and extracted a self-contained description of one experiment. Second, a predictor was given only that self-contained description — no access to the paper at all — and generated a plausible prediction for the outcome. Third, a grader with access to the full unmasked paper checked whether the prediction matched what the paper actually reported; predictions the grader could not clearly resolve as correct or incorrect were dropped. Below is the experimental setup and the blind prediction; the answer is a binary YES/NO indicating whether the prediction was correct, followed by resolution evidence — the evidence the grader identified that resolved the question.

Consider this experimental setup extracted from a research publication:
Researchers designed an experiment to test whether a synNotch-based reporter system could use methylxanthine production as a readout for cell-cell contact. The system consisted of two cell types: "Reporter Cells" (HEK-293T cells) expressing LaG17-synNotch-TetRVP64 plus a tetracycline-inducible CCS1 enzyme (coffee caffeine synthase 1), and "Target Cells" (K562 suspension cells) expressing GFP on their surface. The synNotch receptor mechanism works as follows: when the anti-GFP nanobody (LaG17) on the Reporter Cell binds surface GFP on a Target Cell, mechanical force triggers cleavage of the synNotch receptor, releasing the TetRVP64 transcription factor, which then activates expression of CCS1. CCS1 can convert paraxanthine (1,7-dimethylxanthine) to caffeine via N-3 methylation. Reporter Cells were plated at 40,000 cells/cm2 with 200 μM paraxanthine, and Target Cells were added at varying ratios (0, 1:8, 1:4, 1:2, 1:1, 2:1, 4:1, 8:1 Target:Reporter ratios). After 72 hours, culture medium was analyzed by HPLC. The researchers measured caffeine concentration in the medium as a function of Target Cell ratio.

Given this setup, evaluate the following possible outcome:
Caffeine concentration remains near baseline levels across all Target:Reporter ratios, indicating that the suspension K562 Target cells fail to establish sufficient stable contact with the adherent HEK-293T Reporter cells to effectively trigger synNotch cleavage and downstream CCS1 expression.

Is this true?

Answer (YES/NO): NO